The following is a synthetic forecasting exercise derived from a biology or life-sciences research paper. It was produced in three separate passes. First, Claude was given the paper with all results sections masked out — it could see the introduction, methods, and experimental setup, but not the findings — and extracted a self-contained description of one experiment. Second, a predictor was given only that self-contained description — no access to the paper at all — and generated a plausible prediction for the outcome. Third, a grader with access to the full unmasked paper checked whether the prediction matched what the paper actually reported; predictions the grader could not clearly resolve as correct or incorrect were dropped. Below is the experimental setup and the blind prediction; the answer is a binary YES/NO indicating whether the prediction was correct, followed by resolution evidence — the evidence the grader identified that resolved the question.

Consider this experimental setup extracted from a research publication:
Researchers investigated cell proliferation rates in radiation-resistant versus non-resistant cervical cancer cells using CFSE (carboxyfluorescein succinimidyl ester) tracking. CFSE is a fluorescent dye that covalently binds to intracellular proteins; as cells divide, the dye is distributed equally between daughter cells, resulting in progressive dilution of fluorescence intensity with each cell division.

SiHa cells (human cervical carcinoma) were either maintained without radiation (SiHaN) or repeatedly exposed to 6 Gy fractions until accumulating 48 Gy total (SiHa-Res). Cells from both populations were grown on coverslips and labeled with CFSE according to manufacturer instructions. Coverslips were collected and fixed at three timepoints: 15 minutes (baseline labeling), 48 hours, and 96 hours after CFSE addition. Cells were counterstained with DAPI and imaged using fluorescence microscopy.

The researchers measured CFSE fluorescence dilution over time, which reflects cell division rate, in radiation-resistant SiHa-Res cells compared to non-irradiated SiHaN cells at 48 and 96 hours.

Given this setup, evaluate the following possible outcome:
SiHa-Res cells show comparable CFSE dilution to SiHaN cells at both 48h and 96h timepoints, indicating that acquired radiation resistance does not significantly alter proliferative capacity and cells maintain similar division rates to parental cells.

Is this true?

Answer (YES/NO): NO